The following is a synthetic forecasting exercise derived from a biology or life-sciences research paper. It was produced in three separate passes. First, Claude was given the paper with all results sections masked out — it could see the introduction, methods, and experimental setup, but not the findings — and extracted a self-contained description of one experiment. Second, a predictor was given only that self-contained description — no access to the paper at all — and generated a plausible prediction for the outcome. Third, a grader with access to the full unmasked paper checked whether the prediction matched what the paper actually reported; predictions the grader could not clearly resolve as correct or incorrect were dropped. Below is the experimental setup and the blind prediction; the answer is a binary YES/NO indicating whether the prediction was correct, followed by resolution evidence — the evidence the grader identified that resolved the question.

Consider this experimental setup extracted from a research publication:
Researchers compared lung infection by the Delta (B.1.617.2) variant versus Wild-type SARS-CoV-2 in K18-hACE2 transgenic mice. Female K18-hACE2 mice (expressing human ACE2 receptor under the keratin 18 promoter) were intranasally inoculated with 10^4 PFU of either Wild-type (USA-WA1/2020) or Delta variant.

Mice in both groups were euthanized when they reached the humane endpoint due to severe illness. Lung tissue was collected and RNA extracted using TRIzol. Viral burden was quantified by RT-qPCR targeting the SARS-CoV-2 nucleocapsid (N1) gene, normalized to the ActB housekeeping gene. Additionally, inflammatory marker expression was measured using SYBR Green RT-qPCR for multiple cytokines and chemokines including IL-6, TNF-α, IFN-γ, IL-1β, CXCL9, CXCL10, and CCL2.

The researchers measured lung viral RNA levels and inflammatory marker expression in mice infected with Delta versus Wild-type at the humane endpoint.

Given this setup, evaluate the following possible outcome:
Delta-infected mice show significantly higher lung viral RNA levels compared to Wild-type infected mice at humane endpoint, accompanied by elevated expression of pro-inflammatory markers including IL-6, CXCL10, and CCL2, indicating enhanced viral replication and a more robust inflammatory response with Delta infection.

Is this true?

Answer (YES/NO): NO